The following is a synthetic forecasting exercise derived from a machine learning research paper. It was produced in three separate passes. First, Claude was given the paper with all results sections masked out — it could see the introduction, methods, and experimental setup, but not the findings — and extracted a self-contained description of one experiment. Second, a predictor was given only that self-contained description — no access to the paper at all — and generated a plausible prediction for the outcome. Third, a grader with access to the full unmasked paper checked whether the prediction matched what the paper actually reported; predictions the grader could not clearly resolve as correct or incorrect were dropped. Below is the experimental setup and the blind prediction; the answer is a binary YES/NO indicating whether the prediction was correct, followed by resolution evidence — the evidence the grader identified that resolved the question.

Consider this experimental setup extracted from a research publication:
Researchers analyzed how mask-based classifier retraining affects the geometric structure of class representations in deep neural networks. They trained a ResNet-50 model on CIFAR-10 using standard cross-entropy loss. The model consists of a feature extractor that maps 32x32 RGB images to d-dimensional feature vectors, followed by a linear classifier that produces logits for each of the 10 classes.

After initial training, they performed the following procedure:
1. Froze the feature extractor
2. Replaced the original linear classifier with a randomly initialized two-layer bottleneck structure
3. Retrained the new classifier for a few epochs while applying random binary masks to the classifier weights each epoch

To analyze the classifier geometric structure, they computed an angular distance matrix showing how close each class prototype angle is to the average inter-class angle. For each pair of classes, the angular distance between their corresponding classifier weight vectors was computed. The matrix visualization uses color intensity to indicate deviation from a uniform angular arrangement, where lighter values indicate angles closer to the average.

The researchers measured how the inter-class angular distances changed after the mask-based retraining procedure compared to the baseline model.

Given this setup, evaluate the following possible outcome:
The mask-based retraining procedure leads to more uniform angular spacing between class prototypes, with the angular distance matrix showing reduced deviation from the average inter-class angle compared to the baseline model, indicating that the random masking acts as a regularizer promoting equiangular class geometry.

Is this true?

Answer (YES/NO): YES